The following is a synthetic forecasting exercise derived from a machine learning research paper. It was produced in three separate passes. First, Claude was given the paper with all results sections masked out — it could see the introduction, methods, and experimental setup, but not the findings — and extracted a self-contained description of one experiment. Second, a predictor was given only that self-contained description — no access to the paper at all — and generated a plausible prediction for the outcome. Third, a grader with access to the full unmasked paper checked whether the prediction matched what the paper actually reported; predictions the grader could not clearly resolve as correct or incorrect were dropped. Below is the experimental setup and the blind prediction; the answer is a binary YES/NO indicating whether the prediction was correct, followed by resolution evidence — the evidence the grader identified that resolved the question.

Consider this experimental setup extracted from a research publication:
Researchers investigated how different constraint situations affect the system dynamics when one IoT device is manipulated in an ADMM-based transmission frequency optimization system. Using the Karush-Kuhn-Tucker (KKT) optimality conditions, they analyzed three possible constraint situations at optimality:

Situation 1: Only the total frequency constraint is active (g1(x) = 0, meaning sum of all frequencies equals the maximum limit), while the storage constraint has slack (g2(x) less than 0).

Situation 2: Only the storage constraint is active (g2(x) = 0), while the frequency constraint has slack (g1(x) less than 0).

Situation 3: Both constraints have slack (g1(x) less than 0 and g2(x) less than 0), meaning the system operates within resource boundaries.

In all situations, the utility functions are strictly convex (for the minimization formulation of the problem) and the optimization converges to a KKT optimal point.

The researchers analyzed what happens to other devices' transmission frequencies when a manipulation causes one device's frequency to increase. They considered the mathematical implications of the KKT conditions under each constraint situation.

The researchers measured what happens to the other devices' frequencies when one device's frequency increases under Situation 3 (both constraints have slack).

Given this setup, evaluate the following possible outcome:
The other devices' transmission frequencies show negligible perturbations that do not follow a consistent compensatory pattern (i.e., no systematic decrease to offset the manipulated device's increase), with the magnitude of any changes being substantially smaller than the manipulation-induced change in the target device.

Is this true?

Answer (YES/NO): NO